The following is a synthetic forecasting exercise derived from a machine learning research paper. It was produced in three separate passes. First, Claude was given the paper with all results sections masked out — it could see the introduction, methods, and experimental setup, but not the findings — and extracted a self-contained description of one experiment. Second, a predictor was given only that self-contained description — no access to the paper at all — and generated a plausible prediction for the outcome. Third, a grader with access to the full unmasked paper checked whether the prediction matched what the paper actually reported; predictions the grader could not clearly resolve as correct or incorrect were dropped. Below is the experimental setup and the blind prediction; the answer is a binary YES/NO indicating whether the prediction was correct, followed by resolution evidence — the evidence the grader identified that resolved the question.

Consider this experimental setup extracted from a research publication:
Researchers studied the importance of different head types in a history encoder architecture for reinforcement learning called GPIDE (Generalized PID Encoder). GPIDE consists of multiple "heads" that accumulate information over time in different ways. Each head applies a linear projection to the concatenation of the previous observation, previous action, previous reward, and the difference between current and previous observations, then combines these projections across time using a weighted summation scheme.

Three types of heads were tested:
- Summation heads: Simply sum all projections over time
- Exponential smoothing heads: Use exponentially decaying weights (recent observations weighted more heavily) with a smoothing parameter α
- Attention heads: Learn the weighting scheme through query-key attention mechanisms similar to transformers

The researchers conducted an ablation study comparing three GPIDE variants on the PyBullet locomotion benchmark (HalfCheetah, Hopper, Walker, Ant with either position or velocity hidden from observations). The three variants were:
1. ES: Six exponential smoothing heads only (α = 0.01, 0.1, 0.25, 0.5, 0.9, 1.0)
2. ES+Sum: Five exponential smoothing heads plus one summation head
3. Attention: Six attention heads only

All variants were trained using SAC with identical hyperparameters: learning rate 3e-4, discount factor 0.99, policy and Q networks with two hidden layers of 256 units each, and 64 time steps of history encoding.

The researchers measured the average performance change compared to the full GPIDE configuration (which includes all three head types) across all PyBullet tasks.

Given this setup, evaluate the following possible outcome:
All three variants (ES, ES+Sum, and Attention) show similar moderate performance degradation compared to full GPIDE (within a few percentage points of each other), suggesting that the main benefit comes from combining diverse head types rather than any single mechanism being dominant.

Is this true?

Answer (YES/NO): NO